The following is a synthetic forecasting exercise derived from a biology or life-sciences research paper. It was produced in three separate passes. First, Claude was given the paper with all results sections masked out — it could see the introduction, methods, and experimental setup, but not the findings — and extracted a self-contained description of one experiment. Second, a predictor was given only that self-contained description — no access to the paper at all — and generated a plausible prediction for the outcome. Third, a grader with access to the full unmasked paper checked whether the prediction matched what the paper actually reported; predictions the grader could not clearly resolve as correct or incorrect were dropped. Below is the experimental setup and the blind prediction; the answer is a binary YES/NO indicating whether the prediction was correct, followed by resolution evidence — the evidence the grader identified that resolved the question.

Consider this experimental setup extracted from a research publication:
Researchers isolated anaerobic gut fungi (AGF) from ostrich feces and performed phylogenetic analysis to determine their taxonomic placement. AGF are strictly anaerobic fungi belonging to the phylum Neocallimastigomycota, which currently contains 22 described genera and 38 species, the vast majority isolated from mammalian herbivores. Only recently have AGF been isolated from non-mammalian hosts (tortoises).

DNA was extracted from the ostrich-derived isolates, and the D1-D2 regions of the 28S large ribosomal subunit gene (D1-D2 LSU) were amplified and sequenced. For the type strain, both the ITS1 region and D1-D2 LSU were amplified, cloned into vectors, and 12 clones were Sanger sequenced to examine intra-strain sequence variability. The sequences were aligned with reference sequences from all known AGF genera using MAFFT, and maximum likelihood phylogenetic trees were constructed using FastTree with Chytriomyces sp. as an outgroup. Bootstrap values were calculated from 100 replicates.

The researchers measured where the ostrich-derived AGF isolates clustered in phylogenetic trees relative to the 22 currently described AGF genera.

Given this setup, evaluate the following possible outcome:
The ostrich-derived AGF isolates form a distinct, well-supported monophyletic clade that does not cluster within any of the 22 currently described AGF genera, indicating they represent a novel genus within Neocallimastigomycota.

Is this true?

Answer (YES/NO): NO